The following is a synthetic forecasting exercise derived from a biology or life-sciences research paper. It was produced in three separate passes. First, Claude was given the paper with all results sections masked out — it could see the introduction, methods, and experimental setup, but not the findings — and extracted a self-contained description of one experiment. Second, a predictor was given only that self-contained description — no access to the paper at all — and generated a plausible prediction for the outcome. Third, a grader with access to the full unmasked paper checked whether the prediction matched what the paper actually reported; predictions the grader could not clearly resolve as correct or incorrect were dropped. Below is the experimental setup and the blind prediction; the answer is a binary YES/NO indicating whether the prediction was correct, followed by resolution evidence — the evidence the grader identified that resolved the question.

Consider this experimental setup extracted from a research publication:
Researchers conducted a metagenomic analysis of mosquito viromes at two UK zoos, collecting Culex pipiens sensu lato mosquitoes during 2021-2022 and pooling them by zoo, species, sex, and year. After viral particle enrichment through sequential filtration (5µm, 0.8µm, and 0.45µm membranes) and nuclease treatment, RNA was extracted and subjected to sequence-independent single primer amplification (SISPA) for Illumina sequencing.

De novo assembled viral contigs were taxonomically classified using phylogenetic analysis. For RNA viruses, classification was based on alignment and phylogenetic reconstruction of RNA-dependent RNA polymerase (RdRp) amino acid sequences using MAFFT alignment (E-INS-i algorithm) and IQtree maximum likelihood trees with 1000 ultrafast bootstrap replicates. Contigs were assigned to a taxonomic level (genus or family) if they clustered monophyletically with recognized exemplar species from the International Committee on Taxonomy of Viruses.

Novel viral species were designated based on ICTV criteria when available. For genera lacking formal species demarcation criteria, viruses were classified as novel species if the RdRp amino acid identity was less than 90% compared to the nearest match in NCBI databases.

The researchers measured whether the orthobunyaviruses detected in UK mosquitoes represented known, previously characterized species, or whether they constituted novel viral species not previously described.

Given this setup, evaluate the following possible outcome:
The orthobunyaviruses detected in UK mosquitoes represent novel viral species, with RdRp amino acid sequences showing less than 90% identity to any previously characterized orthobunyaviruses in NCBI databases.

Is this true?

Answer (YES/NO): NO